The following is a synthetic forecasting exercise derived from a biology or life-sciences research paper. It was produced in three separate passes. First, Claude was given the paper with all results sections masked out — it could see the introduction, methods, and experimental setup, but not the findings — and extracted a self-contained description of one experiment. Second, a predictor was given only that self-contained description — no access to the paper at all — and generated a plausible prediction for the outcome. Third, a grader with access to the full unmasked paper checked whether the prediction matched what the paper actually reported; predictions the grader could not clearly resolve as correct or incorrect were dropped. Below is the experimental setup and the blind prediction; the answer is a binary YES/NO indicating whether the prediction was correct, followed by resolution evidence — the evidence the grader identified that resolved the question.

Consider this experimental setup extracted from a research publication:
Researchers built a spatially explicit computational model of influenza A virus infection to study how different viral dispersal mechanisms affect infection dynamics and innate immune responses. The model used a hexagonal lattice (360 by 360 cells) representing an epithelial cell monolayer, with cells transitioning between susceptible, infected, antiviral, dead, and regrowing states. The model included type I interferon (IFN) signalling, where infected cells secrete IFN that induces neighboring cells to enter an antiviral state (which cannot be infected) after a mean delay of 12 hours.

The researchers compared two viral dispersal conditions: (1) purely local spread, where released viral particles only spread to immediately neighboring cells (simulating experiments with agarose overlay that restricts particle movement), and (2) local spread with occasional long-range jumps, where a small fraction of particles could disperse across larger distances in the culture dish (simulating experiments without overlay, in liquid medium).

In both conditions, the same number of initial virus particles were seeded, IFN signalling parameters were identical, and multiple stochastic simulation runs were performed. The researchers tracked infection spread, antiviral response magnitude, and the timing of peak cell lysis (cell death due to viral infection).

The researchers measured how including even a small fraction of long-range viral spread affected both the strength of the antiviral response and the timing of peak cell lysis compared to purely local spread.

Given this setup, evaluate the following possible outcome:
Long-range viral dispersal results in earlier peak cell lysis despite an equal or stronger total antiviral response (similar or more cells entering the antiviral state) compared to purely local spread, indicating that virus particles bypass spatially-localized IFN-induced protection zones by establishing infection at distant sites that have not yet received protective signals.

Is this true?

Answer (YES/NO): YES